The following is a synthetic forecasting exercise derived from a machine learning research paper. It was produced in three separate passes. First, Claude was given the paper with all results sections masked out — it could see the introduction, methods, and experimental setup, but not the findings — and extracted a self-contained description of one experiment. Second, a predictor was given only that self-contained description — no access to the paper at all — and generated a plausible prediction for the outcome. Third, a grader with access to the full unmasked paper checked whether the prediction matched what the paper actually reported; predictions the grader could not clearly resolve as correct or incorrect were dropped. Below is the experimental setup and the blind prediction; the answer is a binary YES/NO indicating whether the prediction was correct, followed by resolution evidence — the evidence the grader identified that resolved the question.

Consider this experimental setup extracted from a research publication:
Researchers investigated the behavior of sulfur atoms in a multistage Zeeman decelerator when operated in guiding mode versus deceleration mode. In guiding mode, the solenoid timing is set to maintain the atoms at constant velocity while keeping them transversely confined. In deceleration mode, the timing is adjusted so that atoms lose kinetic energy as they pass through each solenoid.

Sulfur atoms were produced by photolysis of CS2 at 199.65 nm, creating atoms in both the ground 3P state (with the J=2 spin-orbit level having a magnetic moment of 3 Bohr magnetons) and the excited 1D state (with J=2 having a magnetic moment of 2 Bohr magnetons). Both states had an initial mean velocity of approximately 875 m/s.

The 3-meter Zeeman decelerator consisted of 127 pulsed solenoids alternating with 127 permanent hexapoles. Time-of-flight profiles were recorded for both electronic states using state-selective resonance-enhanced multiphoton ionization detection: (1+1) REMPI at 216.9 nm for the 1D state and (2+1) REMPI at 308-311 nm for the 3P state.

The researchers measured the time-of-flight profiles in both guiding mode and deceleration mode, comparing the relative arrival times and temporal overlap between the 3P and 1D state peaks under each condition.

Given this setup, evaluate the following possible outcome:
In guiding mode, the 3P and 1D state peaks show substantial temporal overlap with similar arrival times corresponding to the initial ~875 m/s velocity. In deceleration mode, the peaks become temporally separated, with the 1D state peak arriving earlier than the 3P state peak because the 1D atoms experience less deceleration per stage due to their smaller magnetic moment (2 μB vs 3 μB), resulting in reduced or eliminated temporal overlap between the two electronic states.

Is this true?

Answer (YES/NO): YES